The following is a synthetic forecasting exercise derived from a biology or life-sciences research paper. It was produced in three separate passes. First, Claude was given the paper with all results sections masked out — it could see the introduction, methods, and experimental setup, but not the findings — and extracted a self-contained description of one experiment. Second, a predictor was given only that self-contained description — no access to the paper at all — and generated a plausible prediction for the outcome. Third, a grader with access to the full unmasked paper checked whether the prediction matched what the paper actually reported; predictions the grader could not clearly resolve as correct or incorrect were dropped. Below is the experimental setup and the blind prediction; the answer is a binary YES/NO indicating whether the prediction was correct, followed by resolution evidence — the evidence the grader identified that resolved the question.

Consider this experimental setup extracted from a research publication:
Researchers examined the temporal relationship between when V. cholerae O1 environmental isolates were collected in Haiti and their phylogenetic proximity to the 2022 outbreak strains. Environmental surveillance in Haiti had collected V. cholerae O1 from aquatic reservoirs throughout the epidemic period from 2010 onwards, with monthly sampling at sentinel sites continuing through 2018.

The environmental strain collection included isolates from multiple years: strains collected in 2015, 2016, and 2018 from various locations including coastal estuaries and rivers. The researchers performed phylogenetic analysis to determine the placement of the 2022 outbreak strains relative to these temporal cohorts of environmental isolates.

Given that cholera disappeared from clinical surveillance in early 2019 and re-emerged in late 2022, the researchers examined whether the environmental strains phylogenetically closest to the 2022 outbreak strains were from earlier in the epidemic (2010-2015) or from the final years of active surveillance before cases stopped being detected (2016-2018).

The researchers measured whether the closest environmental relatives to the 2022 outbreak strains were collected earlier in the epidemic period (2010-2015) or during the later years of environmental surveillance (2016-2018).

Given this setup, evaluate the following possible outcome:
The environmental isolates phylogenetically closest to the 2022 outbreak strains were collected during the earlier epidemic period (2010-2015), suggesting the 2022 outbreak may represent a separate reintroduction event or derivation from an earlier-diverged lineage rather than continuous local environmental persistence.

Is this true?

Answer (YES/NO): NO